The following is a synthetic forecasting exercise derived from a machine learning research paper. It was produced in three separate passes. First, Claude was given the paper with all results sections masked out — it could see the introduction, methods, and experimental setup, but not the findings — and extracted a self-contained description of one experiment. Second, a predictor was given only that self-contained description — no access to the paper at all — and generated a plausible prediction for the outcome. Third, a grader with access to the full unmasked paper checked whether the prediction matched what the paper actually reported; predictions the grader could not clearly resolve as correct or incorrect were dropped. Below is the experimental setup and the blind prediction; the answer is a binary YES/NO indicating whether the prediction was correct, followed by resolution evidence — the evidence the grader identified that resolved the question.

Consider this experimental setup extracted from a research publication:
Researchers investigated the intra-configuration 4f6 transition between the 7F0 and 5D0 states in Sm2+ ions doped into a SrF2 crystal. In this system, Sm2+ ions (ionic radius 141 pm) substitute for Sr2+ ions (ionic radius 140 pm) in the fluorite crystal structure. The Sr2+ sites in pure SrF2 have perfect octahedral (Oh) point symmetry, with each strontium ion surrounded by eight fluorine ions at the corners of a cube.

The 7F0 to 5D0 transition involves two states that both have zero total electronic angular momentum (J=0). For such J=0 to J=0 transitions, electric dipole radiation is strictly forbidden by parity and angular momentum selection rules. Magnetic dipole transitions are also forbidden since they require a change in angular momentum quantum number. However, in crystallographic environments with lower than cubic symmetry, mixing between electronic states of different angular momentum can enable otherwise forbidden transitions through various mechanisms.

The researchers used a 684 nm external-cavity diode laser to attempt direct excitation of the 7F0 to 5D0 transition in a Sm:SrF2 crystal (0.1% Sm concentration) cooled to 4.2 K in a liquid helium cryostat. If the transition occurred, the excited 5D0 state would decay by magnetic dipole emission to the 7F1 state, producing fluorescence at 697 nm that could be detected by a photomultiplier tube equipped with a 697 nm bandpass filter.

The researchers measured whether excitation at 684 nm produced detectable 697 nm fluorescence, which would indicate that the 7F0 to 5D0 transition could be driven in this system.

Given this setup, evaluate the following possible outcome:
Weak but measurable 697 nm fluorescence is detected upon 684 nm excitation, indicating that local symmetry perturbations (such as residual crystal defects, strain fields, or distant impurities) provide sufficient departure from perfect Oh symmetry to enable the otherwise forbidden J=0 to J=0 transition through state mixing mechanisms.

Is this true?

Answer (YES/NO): NO